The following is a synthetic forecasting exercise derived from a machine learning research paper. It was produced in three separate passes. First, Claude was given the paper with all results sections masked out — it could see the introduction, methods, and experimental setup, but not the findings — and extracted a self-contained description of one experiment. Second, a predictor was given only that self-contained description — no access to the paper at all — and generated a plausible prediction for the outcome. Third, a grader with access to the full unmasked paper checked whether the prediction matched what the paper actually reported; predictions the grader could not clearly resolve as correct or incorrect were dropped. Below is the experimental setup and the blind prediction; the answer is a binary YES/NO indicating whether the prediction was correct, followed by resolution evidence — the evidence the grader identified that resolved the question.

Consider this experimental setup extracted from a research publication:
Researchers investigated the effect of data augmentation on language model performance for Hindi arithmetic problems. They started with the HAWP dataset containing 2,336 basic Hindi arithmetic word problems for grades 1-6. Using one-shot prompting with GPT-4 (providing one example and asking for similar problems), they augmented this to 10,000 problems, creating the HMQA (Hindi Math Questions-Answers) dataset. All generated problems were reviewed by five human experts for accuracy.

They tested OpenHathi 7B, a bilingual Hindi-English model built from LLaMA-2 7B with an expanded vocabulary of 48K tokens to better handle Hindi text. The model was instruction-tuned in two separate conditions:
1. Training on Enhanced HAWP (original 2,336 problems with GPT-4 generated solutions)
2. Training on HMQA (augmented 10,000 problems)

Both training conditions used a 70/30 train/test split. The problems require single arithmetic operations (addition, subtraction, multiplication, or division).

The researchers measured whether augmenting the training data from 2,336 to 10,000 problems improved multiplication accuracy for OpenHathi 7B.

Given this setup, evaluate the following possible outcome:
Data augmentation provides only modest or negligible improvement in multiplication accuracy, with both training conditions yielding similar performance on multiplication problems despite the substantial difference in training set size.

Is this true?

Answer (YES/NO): NO